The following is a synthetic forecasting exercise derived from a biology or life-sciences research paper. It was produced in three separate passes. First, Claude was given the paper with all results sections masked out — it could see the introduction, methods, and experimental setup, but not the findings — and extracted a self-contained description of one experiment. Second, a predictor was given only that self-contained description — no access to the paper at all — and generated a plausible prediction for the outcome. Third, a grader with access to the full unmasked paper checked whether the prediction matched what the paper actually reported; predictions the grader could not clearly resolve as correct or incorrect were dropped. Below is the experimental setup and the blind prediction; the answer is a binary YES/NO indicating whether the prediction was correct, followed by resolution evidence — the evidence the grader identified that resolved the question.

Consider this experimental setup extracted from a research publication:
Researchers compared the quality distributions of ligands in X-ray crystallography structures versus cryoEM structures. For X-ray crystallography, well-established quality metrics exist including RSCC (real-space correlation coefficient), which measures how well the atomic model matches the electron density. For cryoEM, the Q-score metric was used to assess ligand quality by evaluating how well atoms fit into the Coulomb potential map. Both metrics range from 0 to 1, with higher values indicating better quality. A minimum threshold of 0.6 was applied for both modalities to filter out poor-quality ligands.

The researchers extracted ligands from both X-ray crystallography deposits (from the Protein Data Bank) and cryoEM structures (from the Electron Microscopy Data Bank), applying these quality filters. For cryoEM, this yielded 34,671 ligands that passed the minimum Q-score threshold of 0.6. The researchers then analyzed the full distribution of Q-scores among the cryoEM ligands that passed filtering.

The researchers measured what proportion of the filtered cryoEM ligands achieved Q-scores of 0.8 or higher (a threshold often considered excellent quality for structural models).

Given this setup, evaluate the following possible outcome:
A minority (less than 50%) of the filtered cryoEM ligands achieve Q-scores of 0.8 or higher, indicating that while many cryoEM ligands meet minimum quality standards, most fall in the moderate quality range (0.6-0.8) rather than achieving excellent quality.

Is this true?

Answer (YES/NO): YES